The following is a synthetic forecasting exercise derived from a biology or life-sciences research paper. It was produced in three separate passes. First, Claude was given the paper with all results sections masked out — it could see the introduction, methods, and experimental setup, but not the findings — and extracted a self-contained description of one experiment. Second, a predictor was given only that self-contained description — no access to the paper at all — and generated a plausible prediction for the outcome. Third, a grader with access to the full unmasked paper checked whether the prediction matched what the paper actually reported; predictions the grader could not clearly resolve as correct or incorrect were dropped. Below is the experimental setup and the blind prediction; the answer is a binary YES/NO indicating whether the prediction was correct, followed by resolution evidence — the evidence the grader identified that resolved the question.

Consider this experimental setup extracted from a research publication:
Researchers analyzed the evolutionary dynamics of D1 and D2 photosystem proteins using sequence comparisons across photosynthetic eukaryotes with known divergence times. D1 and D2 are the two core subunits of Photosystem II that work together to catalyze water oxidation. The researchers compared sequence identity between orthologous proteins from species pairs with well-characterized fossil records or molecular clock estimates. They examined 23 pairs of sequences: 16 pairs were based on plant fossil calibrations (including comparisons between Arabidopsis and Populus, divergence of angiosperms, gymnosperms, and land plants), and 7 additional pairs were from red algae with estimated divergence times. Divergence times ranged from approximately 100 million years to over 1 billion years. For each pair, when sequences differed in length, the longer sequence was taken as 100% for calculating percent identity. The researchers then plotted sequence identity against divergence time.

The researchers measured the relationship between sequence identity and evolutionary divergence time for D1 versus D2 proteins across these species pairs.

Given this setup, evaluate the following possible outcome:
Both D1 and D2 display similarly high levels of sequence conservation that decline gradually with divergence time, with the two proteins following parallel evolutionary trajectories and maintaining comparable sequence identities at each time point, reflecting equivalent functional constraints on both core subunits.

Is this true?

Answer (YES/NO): YES